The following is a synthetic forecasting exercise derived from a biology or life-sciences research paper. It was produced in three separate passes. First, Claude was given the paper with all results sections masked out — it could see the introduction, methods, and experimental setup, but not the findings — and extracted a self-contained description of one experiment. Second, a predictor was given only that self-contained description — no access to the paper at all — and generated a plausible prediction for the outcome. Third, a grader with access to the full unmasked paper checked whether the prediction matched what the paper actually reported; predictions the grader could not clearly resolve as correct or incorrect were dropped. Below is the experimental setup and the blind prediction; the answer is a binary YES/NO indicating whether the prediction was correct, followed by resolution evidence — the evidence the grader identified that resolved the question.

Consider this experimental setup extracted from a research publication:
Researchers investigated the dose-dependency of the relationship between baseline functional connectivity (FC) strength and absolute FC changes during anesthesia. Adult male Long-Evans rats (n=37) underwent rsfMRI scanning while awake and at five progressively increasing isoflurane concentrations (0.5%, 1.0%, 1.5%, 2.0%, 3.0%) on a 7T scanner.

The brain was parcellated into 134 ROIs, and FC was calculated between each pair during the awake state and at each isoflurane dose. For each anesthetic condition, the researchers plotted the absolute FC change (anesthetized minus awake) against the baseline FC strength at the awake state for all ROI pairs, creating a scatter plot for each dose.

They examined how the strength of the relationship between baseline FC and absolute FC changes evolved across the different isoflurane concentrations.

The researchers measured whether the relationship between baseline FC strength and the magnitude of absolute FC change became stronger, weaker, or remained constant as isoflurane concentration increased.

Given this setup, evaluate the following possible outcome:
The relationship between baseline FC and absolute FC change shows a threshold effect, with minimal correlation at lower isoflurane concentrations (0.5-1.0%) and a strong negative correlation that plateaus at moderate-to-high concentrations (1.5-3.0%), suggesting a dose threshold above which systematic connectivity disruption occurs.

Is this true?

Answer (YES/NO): NO